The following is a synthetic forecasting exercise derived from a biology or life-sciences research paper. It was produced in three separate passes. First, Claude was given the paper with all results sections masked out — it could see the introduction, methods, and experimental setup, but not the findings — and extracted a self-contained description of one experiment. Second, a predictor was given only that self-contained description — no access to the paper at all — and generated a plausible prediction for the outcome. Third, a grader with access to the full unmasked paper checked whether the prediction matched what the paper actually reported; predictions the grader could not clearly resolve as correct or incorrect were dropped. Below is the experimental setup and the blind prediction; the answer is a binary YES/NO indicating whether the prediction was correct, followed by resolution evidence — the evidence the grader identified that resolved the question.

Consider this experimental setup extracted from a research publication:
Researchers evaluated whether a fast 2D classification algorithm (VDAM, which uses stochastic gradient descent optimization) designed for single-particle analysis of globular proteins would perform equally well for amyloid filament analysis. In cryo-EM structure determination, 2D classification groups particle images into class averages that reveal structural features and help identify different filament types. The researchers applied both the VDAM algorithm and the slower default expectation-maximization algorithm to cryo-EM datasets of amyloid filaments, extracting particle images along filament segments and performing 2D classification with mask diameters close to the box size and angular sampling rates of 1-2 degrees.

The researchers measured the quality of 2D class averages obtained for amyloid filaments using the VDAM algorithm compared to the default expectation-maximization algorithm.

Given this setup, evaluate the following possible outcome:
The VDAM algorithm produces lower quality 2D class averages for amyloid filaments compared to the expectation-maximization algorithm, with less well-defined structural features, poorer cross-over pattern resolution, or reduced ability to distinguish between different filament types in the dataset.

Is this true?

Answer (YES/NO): YES